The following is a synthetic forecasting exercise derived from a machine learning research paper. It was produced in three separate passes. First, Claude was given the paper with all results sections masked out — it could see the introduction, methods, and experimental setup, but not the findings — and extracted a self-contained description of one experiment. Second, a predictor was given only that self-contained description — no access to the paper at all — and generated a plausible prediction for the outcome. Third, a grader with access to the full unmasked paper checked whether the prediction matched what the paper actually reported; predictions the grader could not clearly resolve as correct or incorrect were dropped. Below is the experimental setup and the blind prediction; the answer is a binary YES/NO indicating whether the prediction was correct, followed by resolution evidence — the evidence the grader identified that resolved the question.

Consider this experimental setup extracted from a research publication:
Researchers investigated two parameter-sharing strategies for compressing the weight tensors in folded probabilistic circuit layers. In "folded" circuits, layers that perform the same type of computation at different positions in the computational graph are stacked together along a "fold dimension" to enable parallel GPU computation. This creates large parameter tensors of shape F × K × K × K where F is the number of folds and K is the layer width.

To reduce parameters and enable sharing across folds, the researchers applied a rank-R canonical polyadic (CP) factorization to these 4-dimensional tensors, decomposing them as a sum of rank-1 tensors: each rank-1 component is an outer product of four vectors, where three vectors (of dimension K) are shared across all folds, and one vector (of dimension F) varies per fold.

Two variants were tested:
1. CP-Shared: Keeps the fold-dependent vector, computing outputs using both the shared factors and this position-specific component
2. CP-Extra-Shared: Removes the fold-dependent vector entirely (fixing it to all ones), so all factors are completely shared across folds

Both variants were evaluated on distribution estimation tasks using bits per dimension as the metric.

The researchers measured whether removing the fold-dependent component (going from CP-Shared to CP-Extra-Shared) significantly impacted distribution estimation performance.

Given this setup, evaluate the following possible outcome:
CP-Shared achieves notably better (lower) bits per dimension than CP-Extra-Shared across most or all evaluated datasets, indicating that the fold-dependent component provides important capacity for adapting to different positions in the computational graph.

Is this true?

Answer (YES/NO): NO